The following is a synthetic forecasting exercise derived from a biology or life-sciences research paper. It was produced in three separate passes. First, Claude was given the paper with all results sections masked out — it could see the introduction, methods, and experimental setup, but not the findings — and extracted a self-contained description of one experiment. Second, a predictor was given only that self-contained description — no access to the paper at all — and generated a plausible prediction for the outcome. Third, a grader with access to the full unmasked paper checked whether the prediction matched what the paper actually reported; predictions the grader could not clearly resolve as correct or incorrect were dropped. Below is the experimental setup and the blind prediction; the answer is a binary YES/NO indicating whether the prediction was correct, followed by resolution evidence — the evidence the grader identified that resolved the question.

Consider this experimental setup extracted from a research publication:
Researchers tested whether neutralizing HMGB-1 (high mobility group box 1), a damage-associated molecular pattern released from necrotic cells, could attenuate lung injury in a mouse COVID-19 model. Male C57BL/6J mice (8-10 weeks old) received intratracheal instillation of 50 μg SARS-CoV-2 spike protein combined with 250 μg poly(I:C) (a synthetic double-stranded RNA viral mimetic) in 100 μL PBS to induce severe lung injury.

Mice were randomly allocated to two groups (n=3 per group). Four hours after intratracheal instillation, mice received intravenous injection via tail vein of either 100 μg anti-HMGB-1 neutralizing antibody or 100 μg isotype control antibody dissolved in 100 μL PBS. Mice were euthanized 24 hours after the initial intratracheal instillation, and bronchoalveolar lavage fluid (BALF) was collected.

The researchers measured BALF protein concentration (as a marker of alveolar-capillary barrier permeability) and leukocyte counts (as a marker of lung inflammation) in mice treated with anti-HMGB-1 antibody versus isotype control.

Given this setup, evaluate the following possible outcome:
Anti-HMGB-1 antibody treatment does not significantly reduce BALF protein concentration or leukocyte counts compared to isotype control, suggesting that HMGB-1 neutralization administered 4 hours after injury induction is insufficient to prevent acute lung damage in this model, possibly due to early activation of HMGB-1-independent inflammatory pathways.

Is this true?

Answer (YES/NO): NO